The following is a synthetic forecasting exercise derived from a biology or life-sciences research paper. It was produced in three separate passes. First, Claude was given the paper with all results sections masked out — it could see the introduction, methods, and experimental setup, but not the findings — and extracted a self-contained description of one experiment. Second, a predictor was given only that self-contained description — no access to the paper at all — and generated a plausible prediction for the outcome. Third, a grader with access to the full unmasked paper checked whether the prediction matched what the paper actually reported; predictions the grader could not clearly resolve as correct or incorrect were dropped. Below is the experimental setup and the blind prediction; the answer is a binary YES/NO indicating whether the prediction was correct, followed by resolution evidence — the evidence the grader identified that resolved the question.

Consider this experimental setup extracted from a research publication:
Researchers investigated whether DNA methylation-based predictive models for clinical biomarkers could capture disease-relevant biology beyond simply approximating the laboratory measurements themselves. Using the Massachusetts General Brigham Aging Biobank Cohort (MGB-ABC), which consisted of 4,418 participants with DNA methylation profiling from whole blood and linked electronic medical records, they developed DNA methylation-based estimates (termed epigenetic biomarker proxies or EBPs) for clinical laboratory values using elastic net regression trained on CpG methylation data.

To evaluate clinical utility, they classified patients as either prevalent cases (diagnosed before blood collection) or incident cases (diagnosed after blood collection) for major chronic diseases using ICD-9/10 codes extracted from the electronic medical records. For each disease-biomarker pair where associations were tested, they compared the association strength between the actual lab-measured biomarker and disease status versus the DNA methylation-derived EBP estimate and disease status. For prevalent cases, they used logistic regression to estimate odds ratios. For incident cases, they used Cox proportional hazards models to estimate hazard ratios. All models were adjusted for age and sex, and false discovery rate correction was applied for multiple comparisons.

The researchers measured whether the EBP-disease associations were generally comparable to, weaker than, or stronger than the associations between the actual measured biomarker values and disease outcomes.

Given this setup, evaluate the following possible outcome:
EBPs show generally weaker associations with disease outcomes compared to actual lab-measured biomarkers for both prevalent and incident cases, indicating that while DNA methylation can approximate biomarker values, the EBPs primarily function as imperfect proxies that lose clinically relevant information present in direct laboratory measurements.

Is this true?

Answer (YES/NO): NO